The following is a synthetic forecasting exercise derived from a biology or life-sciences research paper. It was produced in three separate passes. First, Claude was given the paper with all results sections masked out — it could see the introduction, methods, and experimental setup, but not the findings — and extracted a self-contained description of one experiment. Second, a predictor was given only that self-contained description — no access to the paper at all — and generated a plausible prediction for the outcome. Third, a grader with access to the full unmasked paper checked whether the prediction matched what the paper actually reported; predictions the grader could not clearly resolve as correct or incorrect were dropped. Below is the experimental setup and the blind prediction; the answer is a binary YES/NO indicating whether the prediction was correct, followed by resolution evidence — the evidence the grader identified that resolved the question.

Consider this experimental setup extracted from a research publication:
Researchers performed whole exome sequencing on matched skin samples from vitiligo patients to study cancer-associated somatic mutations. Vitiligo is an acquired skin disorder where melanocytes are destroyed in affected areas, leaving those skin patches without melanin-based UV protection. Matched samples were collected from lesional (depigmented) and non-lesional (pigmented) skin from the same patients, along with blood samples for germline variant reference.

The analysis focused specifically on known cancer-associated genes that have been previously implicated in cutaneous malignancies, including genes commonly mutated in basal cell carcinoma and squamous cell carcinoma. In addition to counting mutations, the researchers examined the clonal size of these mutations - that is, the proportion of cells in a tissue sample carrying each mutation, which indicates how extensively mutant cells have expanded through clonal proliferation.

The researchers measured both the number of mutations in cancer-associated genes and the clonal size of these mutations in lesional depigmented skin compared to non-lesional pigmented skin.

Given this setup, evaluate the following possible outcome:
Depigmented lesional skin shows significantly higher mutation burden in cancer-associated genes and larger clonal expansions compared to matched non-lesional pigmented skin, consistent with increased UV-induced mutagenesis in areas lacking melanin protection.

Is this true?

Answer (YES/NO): NO